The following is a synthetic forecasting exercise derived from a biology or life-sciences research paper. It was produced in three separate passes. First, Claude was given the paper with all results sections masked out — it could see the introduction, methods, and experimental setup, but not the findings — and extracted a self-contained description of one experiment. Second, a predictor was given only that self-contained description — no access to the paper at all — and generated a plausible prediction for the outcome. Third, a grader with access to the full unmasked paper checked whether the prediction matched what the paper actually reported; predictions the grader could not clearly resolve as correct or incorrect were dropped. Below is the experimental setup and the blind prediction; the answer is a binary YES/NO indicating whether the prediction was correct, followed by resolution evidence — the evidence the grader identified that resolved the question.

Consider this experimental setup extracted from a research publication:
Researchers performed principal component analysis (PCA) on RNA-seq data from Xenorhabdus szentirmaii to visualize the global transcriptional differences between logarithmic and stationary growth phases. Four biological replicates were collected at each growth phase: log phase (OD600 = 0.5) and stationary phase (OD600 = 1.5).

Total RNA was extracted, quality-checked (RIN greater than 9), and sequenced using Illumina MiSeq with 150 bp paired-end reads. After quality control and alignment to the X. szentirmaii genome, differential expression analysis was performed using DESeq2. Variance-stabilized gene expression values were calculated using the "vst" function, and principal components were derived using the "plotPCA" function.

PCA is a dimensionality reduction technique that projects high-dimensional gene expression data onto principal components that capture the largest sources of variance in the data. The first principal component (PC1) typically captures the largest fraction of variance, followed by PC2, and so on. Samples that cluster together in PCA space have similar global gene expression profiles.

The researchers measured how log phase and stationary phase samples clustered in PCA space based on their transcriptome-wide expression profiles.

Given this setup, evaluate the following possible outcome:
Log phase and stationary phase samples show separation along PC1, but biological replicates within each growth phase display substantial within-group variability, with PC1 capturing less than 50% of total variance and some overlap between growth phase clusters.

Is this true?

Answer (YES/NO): NO